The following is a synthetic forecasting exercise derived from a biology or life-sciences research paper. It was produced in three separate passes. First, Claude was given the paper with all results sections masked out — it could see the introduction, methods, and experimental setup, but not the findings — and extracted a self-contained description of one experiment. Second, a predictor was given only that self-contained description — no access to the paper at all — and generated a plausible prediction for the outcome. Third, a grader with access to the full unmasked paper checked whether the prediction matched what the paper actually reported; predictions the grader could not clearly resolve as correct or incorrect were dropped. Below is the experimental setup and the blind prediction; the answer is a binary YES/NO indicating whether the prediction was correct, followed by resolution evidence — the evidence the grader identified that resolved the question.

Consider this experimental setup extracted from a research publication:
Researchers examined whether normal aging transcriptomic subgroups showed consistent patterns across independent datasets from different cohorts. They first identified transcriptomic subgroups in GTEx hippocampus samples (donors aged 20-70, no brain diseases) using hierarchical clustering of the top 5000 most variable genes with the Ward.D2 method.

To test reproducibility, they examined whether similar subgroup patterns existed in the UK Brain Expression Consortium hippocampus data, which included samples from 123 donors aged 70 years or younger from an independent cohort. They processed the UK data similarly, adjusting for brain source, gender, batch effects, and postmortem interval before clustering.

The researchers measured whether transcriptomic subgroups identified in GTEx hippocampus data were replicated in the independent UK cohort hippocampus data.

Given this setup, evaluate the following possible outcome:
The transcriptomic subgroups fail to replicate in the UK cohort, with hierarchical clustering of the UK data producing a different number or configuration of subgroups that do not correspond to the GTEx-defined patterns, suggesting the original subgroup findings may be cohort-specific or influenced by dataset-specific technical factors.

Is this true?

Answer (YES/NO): NO